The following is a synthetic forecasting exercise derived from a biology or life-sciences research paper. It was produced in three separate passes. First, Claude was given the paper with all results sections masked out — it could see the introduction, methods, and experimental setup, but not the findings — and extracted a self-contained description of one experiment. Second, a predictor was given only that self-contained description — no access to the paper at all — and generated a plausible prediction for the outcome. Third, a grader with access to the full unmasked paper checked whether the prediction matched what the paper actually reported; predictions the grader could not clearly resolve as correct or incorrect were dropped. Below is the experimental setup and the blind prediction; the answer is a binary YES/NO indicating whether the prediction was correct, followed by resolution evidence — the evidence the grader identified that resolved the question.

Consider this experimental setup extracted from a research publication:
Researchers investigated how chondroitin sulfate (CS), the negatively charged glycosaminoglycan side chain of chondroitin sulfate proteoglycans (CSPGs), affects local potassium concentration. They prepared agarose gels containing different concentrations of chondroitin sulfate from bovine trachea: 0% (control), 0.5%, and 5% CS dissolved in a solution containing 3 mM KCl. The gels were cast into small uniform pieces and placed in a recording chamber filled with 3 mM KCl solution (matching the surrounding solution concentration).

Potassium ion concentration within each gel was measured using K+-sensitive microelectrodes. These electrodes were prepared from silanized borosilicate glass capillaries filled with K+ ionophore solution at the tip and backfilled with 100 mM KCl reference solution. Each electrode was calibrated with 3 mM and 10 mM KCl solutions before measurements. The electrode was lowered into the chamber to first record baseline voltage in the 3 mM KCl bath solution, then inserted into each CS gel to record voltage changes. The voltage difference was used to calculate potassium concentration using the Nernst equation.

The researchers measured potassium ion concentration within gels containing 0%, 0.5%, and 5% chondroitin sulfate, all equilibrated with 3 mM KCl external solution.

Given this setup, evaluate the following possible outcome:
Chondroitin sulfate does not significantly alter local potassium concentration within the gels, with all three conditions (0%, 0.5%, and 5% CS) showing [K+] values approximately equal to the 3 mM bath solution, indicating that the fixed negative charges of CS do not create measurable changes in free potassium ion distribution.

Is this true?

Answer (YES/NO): NO